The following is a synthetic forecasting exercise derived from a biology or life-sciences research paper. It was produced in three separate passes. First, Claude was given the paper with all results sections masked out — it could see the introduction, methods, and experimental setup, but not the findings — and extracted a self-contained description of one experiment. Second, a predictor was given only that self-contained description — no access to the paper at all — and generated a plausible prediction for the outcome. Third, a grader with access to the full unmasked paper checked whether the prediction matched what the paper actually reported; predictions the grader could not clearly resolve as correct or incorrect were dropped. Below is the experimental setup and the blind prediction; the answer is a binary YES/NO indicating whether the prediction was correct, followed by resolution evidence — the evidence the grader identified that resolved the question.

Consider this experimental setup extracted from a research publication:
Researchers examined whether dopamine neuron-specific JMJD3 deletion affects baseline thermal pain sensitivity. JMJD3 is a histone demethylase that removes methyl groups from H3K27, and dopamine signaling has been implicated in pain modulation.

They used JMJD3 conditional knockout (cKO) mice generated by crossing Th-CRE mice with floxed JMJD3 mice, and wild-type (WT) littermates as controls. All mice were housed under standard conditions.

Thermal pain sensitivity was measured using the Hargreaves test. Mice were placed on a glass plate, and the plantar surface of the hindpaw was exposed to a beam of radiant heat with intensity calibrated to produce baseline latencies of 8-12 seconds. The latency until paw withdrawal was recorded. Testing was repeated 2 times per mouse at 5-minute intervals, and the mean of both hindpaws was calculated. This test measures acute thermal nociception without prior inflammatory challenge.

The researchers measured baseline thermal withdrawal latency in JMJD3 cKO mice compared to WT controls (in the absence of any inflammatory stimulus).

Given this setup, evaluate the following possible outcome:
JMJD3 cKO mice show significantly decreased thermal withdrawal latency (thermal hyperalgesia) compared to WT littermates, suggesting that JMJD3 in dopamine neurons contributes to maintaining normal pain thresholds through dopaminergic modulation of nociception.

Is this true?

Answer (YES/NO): NO